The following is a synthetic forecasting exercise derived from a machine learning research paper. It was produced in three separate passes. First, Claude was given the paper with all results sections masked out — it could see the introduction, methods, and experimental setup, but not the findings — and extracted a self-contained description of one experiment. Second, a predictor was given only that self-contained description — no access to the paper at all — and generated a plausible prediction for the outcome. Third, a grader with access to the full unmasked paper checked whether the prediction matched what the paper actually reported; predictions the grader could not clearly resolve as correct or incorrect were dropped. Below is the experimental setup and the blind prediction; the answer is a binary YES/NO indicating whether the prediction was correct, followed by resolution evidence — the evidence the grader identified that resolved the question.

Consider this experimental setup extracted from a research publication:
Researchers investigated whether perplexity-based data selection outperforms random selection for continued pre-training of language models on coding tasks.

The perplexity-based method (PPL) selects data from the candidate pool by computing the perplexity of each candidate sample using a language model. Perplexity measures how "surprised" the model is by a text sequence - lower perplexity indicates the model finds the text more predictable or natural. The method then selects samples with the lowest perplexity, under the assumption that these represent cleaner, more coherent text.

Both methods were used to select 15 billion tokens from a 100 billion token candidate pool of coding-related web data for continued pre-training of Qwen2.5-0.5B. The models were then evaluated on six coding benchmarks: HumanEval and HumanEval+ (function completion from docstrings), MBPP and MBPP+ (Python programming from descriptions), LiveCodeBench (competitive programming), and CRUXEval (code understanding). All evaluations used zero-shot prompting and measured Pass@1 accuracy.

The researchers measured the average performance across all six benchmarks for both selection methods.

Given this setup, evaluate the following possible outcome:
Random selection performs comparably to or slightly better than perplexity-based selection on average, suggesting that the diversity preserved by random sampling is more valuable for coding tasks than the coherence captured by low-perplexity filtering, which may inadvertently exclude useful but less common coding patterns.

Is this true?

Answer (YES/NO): NO